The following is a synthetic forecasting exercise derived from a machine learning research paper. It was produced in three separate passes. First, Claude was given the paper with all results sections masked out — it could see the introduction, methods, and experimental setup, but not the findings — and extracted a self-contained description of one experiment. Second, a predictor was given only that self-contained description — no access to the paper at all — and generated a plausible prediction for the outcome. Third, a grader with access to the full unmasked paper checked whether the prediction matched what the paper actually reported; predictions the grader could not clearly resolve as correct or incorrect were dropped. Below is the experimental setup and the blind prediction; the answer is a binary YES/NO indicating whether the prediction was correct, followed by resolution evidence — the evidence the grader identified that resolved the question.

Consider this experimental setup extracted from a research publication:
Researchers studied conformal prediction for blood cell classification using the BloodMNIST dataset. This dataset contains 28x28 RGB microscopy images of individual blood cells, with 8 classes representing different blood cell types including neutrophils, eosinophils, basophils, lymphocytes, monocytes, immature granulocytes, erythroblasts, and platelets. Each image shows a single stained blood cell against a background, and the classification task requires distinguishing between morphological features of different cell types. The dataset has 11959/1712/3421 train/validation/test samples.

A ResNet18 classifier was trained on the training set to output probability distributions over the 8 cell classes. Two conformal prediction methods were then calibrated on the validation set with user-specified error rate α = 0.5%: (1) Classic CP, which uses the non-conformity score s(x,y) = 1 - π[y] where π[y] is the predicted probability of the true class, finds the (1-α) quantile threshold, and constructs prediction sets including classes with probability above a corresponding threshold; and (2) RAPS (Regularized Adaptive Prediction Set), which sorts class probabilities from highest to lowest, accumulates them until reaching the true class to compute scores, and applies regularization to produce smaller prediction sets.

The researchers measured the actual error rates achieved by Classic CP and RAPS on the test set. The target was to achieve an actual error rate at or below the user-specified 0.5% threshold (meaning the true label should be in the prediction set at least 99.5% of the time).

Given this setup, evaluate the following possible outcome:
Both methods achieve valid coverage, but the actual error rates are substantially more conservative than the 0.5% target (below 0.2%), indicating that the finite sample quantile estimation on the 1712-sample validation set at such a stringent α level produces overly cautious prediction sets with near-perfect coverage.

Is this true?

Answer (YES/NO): NO